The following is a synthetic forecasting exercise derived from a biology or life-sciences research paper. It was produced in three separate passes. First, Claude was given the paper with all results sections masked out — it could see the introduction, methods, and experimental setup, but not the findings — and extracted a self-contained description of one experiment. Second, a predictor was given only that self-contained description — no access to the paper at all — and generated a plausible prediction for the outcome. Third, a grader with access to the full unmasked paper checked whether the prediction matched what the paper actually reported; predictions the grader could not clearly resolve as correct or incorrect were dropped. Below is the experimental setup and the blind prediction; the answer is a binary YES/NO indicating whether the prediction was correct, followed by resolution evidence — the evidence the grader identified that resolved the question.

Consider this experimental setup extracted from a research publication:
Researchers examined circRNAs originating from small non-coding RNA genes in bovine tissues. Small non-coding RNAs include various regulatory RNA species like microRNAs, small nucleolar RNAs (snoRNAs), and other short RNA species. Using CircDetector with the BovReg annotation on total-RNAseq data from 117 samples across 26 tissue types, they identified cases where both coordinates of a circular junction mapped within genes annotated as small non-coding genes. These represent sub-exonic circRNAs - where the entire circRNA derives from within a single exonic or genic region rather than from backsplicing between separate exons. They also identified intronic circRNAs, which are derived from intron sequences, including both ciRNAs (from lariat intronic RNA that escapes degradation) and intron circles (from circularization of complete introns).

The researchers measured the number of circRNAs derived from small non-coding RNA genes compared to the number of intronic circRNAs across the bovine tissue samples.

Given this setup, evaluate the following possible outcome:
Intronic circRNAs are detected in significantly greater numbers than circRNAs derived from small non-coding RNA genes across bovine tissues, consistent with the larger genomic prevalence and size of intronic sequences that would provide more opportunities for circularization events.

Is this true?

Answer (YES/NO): YES